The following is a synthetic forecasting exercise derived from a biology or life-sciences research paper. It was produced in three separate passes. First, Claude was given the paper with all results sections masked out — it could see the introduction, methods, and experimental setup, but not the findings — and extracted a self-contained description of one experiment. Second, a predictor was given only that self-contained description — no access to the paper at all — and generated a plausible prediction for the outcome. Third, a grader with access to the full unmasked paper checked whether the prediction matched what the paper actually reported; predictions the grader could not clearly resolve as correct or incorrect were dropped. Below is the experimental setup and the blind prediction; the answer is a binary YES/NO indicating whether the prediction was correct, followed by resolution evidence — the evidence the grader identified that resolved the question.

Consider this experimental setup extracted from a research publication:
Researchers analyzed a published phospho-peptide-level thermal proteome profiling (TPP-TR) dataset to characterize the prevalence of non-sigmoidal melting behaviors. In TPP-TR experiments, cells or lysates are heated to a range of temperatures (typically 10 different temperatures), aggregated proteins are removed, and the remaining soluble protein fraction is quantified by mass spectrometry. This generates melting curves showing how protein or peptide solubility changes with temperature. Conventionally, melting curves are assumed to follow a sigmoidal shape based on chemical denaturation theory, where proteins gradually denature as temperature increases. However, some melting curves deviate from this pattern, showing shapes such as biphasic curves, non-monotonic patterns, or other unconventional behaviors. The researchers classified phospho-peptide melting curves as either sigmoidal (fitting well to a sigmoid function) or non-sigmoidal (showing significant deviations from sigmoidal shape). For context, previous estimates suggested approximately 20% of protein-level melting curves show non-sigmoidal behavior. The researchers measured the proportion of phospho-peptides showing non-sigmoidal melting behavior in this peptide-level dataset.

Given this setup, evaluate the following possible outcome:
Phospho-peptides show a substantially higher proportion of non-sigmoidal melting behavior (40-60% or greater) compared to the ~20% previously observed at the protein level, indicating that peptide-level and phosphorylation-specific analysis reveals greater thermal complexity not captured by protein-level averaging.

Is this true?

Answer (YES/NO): YES